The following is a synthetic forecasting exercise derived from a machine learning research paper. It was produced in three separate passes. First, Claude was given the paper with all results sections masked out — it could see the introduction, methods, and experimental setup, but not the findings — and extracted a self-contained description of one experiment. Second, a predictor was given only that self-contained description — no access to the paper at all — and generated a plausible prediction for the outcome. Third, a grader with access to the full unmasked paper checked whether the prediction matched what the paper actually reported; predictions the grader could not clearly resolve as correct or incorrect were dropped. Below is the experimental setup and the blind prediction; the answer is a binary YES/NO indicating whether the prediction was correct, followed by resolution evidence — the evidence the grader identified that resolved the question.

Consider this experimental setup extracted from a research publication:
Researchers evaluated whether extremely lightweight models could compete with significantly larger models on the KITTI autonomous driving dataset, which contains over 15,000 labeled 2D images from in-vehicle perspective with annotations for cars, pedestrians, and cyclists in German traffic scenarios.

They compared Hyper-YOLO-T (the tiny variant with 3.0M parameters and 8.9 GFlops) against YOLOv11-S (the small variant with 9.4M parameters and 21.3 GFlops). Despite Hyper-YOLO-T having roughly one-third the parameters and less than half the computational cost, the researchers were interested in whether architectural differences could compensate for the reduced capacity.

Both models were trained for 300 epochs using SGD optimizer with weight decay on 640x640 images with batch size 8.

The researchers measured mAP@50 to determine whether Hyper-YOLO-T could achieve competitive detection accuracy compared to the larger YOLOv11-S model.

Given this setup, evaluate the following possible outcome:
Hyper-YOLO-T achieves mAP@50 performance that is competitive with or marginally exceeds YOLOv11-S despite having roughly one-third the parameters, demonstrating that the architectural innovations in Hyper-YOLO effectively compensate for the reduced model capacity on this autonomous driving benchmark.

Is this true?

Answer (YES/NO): NO